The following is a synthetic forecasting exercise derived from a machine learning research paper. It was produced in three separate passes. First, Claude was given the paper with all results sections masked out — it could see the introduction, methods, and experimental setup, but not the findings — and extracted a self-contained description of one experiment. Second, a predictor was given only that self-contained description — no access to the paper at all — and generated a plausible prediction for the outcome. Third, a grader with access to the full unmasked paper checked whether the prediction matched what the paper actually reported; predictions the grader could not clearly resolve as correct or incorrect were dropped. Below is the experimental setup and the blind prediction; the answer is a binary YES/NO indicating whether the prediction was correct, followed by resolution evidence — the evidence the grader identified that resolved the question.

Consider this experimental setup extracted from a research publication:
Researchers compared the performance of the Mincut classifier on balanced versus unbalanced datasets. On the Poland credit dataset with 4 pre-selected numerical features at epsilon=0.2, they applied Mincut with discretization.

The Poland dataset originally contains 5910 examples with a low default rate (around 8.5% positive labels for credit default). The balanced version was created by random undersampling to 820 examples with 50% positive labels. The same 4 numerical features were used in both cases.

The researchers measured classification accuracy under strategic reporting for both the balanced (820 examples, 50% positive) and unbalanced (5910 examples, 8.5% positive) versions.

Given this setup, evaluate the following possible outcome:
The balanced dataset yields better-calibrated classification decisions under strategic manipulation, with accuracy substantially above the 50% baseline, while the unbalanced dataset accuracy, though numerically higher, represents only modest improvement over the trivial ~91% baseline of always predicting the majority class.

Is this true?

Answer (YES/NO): YES